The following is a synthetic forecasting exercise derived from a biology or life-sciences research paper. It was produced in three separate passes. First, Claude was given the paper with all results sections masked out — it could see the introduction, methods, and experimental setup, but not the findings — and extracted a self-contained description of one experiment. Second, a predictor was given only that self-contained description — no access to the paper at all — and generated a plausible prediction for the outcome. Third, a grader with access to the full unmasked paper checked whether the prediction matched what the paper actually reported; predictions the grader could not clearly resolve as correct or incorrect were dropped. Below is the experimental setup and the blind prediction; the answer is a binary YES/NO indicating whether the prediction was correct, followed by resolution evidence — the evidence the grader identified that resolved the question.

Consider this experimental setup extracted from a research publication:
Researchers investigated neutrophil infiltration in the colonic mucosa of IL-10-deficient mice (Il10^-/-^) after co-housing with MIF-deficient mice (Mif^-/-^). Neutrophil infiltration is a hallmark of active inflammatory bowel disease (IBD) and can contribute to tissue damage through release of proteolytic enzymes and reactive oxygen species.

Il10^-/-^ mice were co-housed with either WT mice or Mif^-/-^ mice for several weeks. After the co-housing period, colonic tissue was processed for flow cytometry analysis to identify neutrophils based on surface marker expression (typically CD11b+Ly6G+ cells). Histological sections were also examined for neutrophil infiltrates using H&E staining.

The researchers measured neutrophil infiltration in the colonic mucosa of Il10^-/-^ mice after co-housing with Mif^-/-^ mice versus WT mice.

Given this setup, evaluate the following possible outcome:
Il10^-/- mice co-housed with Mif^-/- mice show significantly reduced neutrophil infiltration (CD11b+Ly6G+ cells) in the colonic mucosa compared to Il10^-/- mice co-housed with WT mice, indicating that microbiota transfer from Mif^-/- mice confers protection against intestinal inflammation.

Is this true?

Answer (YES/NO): NO